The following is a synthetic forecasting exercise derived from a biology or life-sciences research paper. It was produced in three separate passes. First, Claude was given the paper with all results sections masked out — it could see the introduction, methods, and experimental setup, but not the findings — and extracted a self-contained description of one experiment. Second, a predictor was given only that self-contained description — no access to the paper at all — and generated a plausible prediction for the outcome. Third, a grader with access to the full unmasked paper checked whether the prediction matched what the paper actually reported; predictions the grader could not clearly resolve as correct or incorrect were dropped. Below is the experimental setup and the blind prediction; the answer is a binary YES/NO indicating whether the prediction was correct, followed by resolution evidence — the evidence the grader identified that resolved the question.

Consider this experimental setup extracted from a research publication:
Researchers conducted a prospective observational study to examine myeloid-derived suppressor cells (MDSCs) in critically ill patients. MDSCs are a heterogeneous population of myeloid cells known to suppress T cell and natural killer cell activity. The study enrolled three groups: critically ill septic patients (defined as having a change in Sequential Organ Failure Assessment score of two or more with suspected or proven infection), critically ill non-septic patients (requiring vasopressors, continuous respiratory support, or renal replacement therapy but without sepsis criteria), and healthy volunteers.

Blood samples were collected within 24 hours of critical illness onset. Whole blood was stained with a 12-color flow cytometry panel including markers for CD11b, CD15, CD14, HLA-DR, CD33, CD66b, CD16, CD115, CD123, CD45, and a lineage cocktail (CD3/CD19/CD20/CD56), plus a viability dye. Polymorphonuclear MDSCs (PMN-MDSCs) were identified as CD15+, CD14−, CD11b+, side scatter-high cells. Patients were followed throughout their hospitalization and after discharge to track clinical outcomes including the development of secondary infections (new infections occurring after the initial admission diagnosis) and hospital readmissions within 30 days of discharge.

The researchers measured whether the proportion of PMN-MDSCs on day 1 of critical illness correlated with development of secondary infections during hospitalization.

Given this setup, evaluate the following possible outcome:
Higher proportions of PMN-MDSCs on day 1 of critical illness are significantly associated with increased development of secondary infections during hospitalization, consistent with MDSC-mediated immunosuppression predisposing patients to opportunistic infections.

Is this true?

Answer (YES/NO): NO